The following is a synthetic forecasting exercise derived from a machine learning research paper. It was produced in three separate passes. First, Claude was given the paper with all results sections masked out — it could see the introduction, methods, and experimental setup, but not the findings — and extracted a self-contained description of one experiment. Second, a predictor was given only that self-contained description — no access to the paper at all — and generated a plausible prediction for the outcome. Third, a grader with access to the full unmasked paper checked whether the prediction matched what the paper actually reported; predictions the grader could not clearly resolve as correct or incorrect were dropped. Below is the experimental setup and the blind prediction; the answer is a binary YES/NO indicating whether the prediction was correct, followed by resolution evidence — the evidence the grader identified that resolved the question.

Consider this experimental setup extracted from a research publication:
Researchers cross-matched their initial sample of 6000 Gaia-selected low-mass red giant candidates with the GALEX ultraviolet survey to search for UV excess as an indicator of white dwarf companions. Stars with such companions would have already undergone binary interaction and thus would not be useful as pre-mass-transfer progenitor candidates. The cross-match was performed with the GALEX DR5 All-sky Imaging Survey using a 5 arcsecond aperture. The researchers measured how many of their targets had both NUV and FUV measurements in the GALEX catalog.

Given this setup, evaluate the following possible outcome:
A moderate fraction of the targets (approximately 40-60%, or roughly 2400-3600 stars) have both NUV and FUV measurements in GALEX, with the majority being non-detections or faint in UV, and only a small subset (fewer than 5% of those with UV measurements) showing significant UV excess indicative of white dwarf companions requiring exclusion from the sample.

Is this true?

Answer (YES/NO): YES